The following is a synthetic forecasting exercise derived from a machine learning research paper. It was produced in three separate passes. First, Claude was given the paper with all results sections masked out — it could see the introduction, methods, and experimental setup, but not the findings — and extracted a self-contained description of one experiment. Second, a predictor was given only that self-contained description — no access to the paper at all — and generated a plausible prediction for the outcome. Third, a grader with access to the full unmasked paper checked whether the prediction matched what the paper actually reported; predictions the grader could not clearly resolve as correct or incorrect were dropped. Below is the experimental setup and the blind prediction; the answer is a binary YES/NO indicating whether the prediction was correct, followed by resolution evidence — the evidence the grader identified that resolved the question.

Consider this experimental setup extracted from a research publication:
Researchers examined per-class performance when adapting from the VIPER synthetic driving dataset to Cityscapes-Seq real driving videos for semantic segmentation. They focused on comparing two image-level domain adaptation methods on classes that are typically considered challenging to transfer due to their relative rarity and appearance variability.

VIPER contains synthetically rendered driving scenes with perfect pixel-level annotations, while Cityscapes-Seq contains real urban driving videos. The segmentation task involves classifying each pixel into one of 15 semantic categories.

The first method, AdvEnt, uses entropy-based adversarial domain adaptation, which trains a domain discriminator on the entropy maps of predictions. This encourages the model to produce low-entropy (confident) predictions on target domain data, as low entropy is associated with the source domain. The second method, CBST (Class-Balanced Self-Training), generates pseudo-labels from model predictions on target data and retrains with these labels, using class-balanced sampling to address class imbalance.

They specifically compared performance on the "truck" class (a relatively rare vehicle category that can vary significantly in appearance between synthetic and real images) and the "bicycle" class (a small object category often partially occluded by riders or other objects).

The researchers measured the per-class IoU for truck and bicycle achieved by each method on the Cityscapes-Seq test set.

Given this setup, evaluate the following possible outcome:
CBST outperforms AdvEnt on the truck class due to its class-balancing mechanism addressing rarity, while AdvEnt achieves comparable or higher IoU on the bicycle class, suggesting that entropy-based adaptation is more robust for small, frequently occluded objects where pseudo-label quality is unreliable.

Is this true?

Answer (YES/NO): NO